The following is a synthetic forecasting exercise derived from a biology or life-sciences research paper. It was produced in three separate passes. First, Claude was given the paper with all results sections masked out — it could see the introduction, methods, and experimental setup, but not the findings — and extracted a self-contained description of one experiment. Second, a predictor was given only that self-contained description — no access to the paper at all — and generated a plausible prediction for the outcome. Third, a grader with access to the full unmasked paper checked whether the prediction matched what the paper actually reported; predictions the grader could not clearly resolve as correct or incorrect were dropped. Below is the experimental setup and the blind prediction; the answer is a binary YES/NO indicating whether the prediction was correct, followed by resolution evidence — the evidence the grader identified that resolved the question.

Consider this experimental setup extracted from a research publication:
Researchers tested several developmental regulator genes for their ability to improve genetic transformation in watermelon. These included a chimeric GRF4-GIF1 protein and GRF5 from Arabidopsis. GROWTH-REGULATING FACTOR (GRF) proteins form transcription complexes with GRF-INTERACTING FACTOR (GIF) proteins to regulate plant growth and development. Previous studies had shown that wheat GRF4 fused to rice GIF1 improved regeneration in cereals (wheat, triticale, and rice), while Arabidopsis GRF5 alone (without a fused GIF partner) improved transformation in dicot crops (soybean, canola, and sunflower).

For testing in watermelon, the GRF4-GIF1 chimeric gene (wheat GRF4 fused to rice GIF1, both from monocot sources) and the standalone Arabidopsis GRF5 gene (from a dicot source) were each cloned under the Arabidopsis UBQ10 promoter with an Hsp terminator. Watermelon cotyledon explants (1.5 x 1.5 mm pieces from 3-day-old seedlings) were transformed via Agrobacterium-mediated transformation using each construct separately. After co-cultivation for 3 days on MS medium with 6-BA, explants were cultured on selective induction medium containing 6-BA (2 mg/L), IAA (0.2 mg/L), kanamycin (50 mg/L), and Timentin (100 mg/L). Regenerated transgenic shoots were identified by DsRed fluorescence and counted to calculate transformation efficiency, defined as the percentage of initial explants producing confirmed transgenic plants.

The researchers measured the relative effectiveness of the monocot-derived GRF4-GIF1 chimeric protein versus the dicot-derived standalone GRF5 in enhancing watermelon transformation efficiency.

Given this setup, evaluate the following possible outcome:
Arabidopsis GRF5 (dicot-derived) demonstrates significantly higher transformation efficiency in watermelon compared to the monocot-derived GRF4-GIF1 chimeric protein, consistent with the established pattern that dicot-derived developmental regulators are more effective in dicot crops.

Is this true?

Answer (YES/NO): YES